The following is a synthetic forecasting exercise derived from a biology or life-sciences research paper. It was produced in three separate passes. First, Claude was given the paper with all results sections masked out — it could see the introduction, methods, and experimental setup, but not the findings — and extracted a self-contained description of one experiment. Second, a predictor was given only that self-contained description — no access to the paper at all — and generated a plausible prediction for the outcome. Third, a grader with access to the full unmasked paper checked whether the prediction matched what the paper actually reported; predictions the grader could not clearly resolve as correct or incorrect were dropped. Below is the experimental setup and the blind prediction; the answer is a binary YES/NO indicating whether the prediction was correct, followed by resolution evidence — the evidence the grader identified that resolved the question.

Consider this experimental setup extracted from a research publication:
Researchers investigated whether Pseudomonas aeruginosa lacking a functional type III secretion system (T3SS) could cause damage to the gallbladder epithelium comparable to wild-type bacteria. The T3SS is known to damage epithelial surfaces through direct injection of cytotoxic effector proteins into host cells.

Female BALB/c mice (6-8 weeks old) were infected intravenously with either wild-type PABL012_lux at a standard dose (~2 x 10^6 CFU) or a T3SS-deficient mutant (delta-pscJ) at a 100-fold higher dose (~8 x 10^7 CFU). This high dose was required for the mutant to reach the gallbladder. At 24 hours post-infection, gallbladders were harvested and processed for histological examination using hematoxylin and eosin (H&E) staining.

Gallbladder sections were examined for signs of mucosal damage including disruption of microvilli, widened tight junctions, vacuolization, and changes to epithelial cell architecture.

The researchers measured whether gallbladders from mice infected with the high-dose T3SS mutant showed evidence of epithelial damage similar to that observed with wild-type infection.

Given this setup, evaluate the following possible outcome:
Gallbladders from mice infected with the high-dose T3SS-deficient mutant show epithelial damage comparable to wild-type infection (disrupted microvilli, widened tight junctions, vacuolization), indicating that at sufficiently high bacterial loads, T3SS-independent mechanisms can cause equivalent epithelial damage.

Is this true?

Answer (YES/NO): NO